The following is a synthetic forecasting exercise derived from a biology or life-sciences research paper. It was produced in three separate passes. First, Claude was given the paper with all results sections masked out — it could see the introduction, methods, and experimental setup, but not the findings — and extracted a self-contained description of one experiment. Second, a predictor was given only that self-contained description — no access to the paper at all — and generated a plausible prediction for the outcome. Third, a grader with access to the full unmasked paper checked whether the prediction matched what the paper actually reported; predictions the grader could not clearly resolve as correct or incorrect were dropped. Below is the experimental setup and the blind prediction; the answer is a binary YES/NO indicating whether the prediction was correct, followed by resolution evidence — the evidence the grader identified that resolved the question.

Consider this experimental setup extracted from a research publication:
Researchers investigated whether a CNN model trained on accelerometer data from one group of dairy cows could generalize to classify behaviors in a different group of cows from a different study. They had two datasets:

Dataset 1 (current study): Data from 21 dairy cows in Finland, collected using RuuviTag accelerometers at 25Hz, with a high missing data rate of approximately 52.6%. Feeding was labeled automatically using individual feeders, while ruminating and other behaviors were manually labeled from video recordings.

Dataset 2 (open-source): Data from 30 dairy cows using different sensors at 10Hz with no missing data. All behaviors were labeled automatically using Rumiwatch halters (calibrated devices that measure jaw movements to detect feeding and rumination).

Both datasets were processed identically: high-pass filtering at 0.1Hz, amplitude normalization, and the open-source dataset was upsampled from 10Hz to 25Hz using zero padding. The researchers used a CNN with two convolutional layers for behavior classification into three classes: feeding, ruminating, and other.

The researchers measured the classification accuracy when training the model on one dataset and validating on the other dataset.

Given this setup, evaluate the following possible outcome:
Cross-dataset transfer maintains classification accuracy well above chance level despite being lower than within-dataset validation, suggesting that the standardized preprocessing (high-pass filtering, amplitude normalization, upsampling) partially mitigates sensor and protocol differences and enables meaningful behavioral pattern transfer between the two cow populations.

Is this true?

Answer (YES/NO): NO